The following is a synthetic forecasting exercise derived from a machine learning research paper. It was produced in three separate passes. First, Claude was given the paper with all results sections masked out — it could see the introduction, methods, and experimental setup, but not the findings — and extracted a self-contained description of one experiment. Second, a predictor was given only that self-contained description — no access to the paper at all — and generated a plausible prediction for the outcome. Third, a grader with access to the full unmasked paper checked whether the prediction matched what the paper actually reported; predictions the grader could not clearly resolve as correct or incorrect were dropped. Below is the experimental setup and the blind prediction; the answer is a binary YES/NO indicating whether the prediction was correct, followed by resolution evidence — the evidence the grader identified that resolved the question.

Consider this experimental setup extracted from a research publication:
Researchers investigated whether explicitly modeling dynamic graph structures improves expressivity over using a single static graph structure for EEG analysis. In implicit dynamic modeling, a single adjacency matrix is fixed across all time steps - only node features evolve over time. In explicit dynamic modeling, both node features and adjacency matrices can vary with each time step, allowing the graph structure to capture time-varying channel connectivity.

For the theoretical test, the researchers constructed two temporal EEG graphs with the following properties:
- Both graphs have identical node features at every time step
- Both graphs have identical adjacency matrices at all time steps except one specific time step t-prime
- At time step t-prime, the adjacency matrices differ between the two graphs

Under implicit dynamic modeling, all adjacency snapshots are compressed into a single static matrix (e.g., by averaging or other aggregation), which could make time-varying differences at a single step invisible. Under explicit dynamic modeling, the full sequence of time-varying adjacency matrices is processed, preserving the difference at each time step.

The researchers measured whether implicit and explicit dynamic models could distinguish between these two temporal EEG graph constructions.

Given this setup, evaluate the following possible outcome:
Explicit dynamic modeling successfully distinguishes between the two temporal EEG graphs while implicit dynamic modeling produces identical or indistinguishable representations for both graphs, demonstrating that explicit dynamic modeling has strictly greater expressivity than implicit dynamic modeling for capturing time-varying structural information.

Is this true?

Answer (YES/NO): YES